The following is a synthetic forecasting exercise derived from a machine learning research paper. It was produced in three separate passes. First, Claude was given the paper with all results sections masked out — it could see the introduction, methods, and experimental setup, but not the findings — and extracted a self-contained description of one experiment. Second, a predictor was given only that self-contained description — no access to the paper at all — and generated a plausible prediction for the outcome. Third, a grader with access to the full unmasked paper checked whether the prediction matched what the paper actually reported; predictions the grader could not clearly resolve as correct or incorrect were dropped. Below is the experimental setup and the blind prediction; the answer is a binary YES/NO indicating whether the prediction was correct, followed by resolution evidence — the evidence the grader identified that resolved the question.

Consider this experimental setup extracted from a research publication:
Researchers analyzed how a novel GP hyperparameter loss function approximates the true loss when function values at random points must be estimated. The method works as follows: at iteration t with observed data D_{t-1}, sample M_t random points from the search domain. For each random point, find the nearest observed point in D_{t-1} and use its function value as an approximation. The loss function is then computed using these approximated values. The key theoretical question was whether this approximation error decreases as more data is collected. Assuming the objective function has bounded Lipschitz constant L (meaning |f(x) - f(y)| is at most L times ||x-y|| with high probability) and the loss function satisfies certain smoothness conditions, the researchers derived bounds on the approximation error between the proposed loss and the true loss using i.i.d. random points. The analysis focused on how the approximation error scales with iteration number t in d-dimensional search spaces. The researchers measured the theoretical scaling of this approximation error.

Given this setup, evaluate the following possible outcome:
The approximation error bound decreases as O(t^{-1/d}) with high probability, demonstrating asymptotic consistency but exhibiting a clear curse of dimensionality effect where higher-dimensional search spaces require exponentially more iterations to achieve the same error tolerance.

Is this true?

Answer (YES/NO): NO